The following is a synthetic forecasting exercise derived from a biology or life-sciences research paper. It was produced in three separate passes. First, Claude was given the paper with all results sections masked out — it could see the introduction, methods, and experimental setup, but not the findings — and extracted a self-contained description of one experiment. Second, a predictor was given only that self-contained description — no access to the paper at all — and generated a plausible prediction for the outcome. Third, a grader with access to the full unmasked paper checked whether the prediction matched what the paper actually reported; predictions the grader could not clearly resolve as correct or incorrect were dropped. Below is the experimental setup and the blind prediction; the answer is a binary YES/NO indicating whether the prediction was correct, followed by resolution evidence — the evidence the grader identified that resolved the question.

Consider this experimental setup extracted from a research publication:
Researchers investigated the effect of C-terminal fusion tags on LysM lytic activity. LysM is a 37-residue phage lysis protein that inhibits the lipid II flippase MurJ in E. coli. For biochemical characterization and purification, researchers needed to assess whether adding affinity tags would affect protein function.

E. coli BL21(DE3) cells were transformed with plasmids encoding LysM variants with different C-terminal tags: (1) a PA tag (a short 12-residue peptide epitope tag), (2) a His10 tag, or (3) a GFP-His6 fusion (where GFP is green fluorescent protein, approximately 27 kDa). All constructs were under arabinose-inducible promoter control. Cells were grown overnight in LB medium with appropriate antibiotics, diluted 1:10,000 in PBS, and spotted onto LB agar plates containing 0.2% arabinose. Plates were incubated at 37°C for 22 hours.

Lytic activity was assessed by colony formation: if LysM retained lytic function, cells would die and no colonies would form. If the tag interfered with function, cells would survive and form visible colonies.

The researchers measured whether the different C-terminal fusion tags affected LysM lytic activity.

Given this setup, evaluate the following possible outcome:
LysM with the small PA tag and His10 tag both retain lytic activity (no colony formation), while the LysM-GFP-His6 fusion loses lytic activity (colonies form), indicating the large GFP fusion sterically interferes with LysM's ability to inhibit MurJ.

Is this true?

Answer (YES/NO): NO